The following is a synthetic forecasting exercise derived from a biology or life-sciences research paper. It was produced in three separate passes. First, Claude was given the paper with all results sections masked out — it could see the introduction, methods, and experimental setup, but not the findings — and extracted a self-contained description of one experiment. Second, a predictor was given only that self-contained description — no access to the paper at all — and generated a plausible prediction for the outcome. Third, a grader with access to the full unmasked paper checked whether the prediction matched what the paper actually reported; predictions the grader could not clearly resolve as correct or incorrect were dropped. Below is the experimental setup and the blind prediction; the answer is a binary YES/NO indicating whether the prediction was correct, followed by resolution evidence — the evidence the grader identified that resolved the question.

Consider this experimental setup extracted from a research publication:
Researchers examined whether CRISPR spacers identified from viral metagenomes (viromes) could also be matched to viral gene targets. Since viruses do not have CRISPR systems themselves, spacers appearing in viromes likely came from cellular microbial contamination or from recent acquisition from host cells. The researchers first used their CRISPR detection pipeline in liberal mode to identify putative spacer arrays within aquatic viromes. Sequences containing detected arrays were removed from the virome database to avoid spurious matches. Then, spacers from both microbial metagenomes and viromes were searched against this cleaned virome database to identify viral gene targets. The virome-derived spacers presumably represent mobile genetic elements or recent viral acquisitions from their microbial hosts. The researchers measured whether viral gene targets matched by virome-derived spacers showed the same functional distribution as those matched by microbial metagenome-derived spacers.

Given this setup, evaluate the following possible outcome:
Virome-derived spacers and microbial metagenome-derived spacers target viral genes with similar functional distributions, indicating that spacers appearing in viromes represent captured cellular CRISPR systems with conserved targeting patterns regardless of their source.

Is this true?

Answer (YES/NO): NO